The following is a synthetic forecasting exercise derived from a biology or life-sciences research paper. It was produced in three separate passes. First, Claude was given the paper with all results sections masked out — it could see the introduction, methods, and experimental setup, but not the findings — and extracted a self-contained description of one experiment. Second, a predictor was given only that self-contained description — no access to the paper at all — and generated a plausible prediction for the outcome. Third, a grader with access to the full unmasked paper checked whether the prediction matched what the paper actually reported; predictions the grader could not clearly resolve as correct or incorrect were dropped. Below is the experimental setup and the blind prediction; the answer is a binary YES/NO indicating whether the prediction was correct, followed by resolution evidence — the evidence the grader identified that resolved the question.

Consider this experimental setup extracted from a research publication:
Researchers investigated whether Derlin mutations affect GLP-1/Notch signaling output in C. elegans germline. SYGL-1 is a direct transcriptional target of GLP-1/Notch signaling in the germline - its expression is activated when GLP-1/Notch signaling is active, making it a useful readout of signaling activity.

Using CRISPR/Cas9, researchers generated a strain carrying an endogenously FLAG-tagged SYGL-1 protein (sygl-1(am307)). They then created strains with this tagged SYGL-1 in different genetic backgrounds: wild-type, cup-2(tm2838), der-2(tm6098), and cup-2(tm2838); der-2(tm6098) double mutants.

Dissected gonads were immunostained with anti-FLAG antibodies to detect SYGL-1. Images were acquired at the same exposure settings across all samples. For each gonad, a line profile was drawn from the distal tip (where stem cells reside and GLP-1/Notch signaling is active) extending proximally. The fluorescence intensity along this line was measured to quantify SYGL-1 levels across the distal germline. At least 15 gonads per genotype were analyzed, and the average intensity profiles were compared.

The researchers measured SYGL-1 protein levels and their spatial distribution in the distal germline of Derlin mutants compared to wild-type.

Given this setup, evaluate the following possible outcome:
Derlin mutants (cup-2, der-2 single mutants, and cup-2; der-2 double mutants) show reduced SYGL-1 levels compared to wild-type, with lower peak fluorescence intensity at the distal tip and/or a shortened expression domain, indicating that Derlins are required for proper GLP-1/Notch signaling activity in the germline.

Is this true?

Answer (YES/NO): NO